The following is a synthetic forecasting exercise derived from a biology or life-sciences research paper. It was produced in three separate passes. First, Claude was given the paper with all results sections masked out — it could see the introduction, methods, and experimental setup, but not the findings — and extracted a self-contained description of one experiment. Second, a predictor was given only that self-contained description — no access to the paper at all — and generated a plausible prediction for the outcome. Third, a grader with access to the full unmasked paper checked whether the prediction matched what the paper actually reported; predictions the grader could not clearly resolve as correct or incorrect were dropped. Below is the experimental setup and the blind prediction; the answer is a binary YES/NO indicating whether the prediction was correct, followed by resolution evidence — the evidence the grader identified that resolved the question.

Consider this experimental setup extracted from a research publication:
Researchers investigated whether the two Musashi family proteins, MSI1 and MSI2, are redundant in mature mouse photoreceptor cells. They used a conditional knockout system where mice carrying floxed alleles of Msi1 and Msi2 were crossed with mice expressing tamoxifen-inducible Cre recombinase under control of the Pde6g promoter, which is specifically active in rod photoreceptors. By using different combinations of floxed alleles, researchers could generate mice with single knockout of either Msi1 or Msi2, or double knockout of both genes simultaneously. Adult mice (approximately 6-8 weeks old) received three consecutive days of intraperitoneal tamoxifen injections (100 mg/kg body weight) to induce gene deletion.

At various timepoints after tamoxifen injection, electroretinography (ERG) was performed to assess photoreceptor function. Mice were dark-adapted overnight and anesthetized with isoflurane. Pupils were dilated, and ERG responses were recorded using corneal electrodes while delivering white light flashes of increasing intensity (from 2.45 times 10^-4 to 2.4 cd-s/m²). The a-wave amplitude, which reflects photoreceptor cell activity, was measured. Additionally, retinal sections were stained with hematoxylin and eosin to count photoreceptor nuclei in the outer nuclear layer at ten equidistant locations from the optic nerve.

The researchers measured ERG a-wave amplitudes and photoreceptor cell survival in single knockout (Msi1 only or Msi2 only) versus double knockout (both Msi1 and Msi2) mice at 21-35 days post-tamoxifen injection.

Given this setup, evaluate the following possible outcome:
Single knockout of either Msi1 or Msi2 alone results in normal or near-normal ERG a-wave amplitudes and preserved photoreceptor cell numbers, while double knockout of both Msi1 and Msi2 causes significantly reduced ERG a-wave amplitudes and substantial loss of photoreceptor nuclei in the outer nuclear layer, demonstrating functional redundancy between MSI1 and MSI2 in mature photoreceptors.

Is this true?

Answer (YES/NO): NO